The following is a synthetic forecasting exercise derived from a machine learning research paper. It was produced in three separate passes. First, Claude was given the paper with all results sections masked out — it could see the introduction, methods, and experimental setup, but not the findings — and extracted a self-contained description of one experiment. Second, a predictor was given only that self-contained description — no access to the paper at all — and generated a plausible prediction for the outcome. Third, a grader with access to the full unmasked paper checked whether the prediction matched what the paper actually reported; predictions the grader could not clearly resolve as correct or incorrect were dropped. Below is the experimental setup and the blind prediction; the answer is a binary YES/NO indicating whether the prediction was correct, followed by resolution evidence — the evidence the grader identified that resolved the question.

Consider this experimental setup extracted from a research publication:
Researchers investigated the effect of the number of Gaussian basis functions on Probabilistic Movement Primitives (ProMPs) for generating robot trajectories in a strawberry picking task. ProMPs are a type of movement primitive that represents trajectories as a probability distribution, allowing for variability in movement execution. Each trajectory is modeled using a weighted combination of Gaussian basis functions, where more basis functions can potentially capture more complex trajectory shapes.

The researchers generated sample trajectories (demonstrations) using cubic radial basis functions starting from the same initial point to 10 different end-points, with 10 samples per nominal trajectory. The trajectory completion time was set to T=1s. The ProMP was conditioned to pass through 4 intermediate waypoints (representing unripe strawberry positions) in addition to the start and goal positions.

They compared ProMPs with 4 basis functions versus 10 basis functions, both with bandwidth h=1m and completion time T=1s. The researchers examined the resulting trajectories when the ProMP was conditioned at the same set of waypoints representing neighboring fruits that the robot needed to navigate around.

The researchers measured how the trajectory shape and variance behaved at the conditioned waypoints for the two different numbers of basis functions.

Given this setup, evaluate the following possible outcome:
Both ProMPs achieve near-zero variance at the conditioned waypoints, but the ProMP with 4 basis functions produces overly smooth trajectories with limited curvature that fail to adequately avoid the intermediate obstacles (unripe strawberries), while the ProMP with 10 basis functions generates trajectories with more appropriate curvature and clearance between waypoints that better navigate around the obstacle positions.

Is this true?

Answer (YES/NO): NO